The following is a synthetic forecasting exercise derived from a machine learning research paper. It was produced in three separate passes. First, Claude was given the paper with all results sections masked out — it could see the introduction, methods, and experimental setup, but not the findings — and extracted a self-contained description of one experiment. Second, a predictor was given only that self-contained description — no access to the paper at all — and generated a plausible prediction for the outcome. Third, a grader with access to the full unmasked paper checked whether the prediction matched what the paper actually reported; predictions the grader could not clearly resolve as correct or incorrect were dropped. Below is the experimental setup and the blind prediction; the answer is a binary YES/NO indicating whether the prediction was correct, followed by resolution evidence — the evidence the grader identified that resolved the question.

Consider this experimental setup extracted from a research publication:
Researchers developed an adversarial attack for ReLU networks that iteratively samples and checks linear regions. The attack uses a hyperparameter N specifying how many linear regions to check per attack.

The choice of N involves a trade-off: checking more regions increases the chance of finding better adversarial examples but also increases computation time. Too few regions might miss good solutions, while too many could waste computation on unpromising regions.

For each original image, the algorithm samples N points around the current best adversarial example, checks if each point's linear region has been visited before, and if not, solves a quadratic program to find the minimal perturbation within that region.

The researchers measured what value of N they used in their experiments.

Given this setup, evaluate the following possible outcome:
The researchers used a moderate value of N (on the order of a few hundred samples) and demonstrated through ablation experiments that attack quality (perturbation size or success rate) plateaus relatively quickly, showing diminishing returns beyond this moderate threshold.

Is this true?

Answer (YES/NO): YES